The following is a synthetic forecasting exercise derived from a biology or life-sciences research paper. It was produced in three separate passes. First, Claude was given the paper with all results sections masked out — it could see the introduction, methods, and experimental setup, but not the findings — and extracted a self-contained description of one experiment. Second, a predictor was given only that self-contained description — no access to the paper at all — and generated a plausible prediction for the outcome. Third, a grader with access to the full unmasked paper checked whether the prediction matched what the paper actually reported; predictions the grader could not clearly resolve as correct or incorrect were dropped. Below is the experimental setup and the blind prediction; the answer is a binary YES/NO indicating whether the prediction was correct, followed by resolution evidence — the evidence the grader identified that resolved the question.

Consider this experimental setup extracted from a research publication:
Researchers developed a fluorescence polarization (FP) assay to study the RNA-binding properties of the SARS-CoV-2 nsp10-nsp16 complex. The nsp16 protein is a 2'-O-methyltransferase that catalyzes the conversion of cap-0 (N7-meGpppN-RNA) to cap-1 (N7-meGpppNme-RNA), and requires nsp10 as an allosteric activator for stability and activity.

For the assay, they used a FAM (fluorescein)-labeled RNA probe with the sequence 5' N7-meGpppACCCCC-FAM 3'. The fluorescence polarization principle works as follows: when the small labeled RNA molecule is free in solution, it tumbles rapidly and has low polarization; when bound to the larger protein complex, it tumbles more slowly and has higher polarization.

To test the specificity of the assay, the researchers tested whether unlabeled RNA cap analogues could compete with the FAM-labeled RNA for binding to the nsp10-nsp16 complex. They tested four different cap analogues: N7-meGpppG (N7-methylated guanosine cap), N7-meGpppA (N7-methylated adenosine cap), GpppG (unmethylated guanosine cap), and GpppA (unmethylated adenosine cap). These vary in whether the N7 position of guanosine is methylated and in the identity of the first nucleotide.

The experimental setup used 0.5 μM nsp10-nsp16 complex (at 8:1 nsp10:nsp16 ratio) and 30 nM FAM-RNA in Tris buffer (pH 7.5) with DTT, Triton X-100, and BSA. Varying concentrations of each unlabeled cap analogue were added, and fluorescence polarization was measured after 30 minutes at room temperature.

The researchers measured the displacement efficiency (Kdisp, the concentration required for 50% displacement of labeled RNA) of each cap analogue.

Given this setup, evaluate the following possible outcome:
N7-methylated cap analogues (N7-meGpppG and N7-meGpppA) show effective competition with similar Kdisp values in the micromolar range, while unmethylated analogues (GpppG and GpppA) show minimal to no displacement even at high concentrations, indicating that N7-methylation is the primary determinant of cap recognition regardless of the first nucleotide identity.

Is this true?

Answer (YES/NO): YES